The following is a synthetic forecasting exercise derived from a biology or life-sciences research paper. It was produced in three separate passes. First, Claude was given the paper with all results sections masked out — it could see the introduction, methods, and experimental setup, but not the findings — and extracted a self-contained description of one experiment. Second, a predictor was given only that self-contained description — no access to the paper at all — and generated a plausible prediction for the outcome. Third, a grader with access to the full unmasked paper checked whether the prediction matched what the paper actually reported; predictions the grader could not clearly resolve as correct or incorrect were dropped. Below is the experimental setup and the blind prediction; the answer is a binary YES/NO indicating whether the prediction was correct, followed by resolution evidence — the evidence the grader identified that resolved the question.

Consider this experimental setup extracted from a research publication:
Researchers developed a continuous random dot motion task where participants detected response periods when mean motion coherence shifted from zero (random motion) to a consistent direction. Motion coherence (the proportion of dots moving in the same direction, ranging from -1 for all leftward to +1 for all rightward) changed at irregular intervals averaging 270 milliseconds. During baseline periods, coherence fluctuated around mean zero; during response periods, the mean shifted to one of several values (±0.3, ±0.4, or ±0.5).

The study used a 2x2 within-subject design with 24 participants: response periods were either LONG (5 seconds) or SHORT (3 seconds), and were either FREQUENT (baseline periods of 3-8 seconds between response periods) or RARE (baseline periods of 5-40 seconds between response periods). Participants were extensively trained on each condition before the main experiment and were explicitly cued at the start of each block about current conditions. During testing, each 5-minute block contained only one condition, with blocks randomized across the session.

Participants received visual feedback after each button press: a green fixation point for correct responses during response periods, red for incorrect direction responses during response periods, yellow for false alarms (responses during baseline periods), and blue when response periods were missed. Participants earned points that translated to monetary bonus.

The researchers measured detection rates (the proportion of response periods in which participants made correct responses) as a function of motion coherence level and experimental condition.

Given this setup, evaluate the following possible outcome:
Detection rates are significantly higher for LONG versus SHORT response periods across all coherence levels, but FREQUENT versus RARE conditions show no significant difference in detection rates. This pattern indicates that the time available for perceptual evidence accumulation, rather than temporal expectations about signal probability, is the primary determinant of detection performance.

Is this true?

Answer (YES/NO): NO